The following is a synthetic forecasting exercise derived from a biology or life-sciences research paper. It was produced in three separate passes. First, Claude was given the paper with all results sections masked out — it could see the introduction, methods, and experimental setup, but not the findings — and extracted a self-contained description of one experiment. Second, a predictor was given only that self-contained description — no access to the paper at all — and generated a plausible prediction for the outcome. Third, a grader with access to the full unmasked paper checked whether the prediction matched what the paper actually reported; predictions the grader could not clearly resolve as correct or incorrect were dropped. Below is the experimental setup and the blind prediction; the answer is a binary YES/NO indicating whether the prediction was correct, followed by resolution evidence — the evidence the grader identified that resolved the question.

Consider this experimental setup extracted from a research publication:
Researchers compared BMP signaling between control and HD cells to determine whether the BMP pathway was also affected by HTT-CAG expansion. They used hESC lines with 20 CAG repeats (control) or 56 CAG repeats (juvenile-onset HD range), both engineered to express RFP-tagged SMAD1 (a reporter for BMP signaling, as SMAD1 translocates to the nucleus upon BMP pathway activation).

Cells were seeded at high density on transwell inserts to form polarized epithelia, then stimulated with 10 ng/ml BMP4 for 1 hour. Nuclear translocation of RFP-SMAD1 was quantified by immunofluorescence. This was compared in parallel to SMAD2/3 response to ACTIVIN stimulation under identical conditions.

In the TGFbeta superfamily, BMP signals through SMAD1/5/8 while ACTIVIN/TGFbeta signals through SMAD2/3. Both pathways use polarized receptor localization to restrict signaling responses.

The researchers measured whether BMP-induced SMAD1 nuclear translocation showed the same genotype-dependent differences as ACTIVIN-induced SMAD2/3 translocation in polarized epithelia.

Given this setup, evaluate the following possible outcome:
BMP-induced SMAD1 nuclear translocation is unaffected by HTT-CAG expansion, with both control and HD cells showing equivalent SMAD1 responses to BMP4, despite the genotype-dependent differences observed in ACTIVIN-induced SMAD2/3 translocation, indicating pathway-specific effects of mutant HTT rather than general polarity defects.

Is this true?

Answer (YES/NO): YES